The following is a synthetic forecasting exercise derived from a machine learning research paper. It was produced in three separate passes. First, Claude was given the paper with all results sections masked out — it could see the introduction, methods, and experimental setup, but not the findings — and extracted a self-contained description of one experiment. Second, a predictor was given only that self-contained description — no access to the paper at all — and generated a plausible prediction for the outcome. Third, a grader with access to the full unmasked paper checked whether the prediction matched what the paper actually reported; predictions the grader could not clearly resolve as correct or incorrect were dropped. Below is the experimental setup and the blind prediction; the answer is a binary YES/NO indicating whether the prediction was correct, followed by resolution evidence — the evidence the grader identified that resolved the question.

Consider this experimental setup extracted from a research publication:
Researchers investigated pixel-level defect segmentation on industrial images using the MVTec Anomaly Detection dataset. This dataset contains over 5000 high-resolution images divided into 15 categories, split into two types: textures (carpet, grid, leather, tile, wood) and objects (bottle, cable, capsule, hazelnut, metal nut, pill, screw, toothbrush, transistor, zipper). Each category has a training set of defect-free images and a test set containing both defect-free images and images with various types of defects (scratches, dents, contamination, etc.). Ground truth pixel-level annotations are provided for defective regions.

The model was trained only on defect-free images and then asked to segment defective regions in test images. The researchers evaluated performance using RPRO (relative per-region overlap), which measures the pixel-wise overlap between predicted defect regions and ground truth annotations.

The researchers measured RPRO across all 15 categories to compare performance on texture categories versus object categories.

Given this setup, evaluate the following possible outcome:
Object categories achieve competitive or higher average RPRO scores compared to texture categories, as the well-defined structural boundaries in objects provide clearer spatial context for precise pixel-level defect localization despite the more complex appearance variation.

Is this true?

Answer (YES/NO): NO